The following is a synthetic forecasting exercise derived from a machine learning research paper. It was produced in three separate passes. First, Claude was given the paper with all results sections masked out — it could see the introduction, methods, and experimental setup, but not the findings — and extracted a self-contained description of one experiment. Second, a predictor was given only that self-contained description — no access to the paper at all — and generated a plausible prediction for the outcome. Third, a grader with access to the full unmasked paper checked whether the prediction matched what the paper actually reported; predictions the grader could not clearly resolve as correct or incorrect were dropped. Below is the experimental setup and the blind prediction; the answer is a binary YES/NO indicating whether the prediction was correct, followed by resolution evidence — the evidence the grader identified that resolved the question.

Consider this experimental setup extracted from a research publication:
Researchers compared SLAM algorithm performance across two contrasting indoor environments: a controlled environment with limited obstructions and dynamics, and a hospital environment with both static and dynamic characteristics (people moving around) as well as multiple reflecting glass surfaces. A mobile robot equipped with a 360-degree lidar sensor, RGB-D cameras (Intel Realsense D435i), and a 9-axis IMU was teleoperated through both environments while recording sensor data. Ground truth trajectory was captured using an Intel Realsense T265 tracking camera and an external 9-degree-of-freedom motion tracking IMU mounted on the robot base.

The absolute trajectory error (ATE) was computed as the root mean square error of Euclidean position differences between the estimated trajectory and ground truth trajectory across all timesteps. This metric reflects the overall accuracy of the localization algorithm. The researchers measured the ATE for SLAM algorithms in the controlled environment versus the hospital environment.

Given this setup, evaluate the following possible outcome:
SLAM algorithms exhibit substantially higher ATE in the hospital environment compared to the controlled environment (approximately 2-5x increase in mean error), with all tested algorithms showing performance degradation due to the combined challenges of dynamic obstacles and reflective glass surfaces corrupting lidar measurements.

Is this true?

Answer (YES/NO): NO